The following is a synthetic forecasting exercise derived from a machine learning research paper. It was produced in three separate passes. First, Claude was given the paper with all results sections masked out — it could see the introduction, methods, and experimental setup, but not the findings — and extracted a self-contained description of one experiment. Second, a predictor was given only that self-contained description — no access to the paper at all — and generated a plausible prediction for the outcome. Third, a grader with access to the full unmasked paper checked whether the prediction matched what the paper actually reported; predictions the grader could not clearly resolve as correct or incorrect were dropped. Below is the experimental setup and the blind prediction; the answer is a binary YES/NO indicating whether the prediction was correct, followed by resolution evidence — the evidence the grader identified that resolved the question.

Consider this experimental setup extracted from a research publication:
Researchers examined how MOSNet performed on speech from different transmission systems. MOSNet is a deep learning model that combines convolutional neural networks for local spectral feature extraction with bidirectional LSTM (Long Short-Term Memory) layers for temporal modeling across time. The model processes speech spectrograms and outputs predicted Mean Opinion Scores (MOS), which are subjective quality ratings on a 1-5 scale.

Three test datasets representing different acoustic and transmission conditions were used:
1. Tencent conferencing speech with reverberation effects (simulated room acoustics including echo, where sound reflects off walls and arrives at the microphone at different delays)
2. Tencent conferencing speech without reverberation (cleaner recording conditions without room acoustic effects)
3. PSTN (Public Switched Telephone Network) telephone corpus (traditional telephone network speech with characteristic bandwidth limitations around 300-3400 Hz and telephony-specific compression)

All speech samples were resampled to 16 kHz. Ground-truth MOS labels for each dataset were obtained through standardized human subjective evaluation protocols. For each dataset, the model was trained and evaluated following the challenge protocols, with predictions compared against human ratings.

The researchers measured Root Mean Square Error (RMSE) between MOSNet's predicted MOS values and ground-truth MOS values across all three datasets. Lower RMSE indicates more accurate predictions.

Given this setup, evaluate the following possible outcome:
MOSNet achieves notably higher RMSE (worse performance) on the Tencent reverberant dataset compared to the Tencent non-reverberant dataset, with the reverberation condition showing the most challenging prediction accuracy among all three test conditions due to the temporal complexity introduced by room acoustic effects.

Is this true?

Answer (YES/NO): NO